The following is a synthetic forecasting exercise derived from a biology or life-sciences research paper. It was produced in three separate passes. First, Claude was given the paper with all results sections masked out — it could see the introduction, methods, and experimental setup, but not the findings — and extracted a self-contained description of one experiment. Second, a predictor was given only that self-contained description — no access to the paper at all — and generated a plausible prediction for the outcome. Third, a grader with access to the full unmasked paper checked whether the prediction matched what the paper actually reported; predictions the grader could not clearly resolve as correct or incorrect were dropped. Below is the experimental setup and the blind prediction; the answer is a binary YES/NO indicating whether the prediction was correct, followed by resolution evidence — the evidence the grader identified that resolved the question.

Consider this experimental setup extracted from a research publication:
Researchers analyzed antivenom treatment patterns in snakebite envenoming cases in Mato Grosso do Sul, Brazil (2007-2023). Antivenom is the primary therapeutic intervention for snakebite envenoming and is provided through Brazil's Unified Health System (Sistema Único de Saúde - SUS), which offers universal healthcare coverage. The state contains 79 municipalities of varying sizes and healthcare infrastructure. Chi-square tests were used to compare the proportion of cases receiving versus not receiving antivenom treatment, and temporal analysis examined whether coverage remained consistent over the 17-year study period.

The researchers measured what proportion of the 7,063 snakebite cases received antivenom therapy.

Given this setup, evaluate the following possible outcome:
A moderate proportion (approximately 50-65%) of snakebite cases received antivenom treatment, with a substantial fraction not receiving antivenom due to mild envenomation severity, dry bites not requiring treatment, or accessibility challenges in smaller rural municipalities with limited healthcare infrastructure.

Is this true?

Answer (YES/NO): NO